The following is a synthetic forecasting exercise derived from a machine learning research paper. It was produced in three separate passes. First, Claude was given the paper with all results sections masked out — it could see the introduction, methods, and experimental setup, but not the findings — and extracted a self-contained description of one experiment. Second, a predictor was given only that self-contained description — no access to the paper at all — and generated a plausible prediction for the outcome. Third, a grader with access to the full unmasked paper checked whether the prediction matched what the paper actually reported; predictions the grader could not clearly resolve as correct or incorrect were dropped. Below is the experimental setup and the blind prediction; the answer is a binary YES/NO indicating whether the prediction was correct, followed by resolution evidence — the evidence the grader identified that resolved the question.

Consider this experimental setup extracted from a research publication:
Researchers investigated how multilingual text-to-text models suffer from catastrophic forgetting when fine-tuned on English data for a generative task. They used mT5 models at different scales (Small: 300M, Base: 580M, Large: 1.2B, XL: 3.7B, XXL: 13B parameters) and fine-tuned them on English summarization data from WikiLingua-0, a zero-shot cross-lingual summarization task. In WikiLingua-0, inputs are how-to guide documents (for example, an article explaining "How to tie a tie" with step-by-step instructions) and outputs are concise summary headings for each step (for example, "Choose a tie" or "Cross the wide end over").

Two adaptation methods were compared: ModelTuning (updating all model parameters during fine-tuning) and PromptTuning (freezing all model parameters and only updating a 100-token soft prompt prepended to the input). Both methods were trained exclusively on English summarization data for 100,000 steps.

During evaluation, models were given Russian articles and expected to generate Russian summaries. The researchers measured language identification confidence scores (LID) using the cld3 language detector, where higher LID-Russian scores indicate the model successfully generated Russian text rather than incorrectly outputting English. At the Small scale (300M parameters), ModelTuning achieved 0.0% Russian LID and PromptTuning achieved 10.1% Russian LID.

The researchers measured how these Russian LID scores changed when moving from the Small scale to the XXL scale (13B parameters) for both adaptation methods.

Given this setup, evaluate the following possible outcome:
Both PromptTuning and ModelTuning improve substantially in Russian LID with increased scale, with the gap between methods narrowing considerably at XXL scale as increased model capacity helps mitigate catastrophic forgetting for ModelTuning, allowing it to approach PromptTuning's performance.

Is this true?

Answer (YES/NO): NO